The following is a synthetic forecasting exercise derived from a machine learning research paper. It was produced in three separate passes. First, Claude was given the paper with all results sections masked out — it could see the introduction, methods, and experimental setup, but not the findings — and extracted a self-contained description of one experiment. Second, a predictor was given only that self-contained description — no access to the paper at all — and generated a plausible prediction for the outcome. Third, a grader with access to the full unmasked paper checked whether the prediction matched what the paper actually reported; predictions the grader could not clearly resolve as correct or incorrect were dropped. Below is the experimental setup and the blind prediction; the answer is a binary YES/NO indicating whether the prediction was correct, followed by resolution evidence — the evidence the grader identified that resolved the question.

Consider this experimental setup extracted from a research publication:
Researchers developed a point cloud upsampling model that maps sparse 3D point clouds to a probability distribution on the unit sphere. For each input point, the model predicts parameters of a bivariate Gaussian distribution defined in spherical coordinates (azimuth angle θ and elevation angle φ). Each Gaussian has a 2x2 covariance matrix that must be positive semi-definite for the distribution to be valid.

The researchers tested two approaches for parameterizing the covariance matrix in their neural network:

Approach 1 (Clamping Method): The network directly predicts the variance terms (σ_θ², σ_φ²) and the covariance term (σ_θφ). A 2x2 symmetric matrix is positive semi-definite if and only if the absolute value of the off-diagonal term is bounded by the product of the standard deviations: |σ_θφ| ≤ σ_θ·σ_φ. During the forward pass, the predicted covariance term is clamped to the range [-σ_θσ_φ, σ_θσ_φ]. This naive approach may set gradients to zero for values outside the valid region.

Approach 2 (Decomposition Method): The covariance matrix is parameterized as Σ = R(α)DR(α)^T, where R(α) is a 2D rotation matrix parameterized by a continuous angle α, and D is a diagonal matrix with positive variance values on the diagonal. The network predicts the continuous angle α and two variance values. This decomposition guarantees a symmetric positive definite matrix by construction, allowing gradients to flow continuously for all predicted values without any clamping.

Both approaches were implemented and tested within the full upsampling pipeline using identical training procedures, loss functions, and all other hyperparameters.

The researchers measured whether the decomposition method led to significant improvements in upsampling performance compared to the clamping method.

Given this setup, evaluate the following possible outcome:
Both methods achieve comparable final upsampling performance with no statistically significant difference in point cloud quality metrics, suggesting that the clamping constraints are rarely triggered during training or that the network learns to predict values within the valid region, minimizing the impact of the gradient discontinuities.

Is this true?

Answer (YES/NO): YES